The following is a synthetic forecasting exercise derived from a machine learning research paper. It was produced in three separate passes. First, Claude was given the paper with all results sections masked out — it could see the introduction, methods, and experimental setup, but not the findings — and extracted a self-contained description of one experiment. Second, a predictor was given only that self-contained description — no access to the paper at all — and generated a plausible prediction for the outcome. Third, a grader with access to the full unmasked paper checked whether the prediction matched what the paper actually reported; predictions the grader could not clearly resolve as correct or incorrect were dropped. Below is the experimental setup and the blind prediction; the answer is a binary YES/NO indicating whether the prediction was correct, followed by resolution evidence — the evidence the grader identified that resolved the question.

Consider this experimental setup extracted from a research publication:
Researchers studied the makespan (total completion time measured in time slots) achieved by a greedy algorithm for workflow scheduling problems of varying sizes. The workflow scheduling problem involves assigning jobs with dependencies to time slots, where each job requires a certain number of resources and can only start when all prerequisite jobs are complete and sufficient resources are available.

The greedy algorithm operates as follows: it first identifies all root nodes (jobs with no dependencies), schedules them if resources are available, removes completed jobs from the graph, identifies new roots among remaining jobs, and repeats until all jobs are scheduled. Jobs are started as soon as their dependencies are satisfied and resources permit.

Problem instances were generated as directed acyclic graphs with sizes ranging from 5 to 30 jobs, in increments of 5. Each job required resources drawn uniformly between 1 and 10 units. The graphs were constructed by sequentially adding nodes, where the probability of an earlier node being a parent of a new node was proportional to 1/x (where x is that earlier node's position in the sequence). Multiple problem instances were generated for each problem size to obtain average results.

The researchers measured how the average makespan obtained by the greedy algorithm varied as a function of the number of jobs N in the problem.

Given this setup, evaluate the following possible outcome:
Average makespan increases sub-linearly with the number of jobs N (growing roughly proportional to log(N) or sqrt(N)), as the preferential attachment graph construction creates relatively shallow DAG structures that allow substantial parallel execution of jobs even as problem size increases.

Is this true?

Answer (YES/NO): NO